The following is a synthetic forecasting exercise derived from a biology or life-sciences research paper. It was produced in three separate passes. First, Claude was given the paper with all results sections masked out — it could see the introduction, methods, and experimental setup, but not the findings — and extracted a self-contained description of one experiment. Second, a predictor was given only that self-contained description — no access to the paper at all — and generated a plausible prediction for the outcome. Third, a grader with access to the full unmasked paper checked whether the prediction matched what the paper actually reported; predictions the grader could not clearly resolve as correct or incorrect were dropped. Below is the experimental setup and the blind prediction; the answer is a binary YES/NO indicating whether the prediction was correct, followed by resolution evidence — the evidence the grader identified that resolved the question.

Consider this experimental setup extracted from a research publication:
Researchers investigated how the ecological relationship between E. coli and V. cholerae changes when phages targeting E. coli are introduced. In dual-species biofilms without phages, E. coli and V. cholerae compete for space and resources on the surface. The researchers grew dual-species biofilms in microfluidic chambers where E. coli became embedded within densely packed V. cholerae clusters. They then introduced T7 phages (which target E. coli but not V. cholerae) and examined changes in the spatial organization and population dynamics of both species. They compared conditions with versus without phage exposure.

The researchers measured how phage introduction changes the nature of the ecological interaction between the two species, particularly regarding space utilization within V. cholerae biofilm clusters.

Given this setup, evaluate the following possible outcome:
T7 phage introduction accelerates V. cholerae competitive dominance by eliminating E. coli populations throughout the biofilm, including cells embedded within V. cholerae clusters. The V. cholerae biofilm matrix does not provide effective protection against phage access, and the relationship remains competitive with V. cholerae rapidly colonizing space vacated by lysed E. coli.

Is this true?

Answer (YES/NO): NO